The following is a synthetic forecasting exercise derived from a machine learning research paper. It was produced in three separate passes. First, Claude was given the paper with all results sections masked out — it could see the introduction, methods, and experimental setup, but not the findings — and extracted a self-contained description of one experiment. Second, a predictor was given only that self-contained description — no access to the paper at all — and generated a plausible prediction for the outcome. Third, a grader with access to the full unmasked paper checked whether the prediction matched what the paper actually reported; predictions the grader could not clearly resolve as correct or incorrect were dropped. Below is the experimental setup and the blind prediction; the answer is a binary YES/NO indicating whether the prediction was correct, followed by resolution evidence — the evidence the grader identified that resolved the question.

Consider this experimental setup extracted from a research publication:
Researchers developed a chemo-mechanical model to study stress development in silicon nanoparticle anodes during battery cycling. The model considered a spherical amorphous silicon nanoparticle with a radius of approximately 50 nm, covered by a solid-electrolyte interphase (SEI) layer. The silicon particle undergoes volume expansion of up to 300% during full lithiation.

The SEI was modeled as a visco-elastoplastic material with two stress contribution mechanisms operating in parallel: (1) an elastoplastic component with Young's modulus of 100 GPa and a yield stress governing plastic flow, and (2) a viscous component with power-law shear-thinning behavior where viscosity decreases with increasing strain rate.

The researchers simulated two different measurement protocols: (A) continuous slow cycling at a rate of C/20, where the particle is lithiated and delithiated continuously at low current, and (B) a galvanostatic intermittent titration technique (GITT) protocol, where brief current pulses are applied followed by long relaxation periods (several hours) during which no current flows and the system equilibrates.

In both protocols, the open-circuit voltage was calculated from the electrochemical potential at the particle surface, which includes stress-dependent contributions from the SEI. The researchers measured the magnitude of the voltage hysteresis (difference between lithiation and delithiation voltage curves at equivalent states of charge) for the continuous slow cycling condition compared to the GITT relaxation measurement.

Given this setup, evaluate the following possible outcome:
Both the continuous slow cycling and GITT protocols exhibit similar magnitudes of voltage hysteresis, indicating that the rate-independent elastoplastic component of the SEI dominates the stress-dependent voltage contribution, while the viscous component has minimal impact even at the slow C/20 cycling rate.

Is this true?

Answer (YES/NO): NO